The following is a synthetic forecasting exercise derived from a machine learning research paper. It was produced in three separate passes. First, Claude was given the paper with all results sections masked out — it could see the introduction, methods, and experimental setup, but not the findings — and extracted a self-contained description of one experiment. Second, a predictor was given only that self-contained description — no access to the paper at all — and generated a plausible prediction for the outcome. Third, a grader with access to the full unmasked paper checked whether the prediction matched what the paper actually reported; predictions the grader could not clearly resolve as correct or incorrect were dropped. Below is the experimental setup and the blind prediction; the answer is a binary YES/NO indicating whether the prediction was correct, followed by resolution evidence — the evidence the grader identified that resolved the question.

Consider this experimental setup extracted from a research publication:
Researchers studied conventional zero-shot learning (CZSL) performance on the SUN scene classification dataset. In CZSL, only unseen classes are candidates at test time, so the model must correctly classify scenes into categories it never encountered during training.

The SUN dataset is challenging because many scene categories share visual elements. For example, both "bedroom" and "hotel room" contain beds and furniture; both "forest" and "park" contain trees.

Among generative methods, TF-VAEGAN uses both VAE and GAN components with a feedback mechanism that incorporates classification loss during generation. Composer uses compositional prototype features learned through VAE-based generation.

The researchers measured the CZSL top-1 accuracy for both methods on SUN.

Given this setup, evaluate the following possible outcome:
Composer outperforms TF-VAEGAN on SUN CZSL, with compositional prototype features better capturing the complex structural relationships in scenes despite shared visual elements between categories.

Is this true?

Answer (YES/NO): NO